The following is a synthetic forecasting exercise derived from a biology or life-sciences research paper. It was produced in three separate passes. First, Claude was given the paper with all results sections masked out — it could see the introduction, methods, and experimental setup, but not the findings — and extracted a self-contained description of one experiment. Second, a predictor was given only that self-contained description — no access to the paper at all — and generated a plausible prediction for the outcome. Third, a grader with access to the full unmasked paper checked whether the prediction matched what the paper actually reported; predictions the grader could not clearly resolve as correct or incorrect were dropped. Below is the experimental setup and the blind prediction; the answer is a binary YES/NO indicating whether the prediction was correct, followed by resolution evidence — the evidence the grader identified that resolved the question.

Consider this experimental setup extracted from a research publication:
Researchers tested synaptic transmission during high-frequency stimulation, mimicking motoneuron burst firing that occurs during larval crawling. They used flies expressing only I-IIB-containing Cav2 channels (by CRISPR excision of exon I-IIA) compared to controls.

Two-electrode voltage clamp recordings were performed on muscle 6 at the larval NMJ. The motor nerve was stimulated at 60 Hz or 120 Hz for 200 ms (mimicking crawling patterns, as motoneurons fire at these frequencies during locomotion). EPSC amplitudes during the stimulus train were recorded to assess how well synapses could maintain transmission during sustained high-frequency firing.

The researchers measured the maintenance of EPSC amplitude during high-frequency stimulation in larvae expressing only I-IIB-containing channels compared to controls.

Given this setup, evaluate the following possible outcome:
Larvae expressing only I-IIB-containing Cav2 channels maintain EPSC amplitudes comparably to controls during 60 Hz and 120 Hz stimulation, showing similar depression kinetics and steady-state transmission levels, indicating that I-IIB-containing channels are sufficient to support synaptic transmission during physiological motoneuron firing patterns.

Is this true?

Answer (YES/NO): NO